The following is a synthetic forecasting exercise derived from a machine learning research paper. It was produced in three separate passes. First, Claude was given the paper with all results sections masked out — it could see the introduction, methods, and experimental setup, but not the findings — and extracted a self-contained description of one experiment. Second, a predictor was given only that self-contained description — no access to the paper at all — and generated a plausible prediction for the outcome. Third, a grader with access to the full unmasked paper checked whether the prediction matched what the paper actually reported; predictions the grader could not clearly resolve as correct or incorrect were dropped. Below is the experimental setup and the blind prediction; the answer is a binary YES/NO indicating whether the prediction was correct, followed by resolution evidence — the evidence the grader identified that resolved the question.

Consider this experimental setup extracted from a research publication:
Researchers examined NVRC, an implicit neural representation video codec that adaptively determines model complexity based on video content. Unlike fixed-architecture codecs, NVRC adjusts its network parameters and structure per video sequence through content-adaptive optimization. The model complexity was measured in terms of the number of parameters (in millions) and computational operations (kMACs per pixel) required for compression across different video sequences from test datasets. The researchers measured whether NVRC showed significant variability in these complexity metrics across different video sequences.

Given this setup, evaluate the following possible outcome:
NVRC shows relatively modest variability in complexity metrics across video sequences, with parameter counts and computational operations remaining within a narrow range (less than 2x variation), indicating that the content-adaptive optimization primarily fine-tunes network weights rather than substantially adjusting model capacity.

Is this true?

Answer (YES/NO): NO